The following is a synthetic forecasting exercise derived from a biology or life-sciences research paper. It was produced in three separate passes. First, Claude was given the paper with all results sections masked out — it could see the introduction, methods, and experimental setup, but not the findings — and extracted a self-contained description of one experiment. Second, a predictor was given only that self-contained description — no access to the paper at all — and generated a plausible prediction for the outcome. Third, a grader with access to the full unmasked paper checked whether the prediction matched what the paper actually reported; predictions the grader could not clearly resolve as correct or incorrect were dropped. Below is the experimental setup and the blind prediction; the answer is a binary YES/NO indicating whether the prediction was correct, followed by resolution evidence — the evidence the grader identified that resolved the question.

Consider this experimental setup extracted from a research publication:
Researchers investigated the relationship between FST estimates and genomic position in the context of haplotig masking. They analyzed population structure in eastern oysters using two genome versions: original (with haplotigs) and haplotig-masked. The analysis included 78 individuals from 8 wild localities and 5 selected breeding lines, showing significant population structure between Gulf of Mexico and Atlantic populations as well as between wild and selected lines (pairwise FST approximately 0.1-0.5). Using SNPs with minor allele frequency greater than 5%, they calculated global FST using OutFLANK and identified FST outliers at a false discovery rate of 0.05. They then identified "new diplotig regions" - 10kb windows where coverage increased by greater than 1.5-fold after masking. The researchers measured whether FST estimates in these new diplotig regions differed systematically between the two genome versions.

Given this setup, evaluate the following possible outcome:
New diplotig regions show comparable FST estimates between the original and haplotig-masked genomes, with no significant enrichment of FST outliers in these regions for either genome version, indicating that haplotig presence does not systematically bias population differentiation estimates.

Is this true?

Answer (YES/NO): NO